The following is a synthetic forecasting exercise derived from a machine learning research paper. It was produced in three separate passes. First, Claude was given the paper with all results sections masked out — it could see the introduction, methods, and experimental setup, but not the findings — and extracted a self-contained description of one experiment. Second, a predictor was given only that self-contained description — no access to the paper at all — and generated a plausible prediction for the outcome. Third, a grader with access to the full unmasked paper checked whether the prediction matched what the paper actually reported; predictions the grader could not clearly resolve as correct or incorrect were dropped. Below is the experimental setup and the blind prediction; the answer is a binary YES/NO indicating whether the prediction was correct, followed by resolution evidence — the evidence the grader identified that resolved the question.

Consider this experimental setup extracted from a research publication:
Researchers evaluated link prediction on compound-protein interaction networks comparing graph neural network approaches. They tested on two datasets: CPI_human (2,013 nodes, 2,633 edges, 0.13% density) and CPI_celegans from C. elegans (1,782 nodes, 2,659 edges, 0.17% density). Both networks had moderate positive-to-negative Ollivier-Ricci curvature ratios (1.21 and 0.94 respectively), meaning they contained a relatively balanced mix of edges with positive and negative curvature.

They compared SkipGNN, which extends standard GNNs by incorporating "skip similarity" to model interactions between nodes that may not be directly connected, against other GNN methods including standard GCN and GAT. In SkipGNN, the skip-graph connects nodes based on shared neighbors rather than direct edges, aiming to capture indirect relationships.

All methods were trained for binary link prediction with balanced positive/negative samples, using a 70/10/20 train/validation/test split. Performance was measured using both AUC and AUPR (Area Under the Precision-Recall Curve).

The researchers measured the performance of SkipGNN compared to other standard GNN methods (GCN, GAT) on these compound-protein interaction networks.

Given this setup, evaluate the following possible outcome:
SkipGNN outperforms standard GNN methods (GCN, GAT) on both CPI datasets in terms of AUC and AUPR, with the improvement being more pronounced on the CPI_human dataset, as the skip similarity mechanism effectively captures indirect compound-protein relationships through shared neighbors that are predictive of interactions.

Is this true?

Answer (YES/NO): NO